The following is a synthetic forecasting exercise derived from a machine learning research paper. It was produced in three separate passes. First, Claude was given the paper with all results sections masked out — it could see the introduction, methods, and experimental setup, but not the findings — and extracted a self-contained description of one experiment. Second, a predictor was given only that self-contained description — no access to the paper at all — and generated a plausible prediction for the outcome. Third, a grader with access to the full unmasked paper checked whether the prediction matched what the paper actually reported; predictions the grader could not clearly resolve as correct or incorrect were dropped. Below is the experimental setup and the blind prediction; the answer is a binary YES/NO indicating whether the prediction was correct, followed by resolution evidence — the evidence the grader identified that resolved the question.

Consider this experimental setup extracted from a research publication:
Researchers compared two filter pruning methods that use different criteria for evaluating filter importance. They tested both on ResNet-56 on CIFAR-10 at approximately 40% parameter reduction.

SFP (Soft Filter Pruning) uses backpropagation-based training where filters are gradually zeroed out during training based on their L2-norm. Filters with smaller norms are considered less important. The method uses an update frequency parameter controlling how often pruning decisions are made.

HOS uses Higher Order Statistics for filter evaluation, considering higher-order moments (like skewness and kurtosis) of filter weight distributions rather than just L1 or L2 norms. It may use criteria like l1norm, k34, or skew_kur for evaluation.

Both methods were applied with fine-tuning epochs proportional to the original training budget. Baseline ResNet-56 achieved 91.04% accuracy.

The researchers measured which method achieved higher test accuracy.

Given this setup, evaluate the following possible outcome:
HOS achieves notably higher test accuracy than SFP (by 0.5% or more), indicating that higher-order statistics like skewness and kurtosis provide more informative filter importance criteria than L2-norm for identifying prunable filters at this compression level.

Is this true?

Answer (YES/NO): YES